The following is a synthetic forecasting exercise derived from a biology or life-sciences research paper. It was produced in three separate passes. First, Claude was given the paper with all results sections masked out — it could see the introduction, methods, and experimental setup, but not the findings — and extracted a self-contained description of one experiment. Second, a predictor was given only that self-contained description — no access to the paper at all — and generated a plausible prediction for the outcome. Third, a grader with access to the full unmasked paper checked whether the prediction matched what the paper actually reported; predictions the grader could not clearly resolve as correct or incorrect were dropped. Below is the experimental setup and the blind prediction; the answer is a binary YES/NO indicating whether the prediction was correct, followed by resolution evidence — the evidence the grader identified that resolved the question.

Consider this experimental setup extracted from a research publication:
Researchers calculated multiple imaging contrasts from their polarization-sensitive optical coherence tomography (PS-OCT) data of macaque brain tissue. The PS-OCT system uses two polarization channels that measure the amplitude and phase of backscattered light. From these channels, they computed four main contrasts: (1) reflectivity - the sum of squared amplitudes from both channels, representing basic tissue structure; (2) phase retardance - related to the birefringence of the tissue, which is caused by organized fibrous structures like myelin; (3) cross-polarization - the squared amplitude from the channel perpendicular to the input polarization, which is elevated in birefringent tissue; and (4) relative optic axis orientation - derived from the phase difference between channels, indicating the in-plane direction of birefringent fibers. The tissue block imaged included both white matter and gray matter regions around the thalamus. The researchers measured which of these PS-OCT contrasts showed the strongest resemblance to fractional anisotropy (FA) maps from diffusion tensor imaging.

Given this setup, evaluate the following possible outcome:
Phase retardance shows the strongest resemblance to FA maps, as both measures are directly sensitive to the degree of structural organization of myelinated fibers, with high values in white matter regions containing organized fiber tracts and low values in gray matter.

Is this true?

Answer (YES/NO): NO